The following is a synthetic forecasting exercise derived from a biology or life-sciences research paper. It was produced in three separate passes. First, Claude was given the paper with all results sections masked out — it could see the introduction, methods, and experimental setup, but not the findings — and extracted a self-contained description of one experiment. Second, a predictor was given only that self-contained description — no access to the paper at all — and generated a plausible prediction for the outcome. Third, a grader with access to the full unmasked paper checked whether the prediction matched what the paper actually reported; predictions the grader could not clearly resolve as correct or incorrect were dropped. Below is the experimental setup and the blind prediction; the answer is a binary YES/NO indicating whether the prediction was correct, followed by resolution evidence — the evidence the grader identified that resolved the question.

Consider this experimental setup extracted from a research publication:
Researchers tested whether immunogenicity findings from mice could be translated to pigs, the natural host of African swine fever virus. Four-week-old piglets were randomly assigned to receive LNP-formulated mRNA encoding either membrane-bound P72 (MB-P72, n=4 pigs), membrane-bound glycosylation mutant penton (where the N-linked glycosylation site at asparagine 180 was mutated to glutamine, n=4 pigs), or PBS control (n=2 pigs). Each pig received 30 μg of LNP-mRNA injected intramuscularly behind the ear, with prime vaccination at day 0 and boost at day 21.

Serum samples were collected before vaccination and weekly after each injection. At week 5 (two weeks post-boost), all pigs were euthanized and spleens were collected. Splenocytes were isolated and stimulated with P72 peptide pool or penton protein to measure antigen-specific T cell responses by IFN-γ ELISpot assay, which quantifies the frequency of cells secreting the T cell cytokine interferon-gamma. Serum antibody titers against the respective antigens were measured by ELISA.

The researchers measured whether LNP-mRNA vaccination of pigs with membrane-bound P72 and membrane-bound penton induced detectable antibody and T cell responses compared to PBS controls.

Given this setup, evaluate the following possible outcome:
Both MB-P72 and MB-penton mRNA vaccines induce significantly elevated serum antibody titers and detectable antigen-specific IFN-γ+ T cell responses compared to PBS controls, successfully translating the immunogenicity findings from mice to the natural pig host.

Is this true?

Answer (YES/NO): YES